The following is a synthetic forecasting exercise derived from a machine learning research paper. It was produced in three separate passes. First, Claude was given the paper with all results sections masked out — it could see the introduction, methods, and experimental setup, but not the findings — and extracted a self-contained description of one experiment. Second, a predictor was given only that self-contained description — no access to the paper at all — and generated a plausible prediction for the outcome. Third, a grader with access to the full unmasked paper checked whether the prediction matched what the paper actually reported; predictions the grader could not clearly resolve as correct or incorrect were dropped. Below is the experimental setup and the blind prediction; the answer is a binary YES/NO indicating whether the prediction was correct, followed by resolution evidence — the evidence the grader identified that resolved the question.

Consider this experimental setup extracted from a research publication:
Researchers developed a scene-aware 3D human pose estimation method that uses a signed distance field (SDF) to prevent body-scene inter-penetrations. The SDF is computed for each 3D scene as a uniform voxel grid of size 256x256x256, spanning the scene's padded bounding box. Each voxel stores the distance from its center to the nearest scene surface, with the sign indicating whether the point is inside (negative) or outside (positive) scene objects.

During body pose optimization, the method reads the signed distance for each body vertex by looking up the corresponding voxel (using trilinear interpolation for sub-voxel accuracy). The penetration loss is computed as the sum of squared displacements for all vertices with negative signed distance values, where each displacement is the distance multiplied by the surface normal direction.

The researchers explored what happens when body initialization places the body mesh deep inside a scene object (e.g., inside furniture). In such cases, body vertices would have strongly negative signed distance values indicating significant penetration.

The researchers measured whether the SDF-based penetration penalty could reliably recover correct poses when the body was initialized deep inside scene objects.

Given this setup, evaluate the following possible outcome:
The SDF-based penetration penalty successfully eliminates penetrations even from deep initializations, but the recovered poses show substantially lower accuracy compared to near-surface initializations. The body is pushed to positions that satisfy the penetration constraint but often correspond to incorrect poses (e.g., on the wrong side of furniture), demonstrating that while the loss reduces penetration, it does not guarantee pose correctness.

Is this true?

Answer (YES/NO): NO